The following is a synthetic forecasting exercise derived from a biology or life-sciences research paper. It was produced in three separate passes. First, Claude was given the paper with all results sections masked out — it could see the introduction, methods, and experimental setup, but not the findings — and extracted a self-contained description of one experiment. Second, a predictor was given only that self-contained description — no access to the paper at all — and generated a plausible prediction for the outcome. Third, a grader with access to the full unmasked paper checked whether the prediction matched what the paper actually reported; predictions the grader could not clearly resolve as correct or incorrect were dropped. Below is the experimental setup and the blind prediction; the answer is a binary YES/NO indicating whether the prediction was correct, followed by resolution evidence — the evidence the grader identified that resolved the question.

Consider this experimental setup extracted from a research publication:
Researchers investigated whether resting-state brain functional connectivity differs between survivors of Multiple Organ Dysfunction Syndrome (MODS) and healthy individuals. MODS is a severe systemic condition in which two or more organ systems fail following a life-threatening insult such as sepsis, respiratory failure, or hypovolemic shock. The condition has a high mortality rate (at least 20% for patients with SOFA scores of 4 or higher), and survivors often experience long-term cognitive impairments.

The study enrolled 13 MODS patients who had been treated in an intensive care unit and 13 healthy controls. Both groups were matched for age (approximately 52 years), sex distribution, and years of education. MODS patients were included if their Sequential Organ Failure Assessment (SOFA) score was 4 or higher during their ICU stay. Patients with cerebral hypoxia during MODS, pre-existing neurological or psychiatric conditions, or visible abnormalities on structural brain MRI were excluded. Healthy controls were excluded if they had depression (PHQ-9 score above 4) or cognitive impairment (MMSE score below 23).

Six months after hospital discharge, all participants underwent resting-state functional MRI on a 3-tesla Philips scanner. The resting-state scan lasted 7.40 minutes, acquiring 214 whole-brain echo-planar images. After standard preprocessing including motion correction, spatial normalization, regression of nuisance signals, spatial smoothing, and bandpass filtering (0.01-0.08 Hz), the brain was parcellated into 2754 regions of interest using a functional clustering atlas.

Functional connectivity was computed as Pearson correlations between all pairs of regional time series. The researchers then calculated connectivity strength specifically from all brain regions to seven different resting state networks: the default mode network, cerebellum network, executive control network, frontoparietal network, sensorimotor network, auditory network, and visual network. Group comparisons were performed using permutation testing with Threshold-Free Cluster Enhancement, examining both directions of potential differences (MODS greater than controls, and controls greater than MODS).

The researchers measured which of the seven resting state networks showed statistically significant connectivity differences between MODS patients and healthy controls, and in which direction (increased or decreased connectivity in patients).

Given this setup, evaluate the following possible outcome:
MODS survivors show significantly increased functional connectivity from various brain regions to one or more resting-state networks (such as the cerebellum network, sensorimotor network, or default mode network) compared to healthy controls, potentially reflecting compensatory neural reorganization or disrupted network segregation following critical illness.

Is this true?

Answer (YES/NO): YES